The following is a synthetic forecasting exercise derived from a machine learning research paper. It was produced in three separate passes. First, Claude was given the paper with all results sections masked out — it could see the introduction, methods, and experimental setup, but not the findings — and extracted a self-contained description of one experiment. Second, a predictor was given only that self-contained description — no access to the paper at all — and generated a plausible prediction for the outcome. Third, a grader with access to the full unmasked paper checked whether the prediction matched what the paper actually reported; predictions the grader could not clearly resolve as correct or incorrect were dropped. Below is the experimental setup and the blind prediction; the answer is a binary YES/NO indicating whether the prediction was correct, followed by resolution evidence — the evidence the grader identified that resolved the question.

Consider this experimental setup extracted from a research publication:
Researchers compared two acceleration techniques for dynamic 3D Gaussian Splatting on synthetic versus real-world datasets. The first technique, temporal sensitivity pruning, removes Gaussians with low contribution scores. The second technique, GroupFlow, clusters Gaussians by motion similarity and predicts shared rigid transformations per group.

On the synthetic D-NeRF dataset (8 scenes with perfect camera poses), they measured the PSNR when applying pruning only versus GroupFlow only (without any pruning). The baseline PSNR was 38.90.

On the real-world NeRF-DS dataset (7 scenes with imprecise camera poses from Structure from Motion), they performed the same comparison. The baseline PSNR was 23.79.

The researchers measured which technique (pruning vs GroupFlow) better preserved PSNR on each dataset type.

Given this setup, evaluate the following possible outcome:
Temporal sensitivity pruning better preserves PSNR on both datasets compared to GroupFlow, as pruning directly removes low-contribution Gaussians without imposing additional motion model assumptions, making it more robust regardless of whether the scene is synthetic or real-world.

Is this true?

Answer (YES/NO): NO